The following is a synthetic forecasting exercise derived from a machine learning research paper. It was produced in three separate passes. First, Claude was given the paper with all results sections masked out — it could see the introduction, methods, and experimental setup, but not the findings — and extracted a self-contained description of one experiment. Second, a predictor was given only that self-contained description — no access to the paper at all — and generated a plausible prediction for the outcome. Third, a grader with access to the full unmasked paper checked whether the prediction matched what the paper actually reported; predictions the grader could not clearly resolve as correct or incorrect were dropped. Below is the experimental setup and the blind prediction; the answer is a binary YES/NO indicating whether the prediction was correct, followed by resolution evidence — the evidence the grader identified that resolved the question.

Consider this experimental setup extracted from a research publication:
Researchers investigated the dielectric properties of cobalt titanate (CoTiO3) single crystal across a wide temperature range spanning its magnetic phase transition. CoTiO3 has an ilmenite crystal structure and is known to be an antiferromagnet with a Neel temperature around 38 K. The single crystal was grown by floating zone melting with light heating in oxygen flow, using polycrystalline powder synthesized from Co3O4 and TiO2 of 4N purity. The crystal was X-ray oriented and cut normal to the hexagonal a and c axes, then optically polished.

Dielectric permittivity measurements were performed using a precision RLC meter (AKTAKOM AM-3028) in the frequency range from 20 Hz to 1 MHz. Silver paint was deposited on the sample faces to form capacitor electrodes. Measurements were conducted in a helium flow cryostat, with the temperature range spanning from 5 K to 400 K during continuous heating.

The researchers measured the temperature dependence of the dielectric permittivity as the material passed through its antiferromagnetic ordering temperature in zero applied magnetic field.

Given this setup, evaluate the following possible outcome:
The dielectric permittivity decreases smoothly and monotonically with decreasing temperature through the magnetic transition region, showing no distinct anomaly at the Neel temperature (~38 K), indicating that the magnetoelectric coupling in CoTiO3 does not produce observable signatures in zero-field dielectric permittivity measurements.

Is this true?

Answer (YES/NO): NO